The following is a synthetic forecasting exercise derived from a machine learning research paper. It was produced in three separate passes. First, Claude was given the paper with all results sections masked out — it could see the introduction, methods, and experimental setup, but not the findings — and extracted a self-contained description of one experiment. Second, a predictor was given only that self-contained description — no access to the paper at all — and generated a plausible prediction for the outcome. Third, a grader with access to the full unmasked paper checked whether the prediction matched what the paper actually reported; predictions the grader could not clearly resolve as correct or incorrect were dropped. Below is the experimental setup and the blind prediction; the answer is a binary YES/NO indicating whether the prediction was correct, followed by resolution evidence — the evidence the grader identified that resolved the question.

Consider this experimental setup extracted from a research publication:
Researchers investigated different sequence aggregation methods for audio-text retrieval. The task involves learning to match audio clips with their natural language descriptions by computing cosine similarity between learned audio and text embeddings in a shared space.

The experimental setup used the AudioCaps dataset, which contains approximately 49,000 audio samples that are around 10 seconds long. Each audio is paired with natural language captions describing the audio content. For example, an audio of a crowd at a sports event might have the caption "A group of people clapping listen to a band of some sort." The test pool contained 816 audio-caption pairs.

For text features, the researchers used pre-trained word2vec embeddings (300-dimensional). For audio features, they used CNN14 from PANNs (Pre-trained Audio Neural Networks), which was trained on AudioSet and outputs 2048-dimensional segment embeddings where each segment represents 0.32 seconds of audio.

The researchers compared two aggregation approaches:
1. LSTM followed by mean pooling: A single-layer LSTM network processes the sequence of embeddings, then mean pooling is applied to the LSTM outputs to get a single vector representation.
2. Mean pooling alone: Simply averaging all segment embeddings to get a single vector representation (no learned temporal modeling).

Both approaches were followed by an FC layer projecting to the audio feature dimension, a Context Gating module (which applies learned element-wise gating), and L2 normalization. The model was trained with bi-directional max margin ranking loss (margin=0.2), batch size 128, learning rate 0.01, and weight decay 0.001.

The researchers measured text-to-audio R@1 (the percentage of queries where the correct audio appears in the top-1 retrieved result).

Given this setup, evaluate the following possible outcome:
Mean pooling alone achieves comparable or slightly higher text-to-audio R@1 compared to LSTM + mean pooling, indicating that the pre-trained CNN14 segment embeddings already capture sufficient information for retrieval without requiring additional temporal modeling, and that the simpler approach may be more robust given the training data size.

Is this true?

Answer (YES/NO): YES